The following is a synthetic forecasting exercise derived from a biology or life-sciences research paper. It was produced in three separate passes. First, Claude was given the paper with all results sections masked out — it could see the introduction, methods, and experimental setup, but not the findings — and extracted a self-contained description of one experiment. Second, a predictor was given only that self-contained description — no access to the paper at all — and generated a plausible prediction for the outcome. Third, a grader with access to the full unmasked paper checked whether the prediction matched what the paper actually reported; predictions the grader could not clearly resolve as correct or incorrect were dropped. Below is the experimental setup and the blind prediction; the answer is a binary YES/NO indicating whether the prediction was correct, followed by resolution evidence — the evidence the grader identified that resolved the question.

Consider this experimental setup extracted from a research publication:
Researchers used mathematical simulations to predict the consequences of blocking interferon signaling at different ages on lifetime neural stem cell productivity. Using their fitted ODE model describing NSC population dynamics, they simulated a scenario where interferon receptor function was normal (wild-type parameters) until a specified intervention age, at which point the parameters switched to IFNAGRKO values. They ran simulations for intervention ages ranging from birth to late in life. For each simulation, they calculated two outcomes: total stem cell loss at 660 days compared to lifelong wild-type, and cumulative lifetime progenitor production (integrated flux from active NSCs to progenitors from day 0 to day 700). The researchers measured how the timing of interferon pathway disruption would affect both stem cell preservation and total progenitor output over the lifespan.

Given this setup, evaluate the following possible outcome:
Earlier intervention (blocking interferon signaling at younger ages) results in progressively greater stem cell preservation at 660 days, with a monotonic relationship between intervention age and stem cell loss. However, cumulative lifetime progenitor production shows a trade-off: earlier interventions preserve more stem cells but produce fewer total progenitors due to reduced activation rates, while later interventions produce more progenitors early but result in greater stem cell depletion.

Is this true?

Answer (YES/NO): NO